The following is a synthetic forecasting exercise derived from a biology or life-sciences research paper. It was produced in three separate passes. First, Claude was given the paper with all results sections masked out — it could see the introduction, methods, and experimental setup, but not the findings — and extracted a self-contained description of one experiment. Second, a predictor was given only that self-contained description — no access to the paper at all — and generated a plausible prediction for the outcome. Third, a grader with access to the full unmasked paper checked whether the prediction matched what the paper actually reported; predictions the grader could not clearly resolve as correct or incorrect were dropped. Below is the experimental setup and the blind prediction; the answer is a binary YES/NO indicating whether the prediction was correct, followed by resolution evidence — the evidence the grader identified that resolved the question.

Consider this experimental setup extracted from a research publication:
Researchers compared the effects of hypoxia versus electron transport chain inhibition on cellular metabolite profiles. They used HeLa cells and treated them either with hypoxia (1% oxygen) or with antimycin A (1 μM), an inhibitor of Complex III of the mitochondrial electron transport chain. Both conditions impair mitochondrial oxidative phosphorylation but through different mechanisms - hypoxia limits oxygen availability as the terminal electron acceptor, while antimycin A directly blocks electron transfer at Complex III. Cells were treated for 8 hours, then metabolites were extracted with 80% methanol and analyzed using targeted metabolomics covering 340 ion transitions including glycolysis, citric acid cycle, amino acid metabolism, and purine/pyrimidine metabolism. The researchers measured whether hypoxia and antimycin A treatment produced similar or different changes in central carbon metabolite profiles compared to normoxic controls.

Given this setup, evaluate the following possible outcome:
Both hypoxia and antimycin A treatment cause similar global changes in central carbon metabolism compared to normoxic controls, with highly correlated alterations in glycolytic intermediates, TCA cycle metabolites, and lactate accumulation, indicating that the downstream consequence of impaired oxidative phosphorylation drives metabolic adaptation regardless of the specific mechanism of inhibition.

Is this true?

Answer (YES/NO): NO